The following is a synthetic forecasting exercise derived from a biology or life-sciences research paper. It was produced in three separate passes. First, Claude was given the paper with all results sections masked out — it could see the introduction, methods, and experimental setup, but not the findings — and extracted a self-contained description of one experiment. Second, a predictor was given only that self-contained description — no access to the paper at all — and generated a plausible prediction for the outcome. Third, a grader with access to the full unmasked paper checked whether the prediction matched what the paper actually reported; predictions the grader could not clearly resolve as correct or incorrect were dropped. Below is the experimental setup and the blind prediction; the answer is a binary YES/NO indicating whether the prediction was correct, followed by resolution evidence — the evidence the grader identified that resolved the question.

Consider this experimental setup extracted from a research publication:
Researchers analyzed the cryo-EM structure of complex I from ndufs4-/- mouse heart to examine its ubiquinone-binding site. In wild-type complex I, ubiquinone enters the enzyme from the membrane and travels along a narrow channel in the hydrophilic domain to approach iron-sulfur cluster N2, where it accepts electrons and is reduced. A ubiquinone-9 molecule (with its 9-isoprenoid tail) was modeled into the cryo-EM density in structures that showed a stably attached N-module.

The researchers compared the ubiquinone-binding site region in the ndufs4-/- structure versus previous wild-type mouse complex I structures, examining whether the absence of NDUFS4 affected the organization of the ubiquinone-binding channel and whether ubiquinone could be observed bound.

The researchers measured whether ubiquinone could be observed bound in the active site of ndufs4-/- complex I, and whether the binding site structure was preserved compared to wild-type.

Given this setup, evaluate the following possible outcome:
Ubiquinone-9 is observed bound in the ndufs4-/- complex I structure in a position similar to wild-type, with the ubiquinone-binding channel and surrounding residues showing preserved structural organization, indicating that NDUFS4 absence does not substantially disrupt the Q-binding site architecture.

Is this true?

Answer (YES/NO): YES